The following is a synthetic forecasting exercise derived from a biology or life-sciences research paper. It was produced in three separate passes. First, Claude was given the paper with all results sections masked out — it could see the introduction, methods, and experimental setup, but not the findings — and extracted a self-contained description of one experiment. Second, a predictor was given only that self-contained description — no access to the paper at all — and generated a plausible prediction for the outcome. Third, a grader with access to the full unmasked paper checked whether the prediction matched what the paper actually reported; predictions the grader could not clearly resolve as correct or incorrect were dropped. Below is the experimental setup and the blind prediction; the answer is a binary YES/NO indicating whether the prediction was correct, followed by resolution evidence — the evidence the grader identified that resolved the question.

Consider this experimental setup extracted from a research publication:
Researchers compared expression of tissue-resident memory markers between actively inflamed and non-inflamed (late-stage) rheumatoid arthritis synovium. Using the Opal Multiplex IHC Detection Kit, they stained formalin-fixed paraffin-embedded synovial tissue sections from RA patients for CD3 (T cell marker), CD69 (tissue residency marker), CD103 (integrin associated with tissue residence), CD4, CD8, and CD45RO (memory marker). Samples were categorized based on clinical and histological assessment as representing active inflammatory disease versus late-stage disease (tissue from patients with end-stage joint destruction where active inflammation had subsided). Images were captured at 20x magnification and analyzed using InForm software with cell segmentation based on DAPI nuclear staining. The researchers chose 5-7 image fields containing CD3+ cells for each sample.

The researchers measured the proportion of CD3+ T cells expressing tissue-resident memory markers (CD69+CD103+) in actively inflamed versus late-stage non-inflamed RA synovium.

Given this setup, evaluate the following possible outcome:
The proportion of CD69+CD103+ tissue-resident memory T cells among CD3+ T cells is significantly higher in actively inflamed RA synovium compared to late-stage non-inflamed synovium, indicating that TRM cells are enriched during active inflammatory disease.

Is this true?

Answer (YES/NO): NO